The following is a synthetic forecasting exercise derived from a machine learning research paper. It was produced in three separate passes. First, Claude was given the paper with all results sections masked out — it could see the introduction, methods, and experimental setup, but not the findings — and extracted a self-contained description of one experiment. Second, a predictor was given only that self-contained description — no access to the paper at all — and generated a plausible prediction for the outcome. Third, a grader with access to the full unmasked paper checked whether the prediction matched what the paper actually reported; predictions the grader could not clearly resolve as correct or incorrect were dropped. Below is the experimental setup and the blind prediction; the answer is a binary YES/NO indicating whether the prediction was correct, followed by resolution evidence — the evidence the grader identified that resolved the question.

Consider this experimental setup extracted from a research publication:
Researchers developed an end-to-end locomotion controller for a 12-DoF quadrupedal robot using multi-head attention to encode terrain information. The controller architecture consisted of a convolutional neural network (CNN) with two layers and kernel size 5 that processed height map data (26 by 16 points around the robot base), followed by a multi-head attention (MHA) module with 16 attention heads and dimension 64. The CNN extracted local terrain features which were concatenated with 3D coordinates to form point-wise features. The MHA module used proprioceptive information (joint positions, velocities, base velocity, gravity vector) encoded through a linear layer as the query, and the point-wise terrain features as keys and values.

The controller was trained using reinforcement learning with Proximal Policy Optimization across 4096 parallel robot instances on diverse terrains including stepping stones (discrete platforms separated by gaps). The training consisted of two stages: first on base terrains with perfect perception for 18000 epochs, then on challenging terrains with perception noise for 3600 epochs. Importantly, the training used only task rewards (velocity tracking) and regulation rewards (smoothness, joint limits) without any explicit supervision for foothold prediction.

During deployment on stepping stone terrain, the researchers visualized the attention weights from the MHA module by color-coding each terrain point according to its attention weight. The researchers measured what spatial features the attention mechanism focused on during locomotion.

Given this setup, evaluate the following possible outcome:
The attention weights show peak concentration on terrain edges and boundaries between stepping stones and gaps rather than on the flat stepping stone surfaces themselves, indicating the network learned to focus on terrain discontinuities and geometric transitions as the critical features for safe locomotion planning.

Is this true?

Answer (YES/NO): NO